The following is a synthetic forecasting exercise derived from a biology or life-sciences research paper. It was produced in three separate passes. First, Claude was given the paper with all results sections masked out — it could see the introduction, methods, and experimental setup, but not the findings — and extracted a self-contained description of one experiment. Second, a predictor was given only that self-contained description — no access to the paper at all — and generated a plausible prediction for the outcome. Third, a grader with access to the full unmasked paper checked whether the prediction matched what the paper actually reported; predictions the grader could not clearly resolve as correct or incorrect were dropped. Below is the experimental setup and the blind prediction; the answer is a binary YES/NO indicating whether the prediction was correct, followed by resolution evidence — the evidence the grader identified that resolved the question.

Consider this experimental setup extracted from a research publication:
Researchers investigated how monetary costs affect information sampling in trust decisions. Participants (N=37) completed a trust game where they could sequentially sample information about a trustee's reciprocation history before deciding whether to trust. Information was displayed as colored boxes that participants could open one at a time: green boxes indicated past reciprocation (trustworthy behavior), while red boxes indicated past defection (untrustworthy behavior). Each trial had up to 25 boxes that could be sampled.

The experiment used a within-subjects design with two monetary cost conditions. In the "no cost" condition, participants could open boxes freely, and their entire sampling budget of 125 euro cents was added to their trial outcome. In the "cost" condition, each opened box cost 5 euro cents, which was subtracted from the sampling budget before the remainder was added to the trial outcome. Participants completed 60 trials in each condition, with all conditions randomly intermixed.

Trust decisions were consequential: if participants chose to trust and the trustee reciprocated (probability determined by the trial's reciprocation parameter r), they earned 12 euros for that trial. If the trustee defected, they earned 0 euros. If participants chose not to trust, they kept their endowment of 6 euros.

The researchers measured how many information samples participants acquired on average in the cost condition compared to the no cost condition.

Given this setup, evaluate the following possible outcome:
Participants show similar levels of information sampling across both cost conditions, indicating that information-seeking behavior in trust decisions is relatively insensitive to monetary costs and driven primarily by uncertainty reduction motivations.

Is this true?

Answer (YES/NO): NO